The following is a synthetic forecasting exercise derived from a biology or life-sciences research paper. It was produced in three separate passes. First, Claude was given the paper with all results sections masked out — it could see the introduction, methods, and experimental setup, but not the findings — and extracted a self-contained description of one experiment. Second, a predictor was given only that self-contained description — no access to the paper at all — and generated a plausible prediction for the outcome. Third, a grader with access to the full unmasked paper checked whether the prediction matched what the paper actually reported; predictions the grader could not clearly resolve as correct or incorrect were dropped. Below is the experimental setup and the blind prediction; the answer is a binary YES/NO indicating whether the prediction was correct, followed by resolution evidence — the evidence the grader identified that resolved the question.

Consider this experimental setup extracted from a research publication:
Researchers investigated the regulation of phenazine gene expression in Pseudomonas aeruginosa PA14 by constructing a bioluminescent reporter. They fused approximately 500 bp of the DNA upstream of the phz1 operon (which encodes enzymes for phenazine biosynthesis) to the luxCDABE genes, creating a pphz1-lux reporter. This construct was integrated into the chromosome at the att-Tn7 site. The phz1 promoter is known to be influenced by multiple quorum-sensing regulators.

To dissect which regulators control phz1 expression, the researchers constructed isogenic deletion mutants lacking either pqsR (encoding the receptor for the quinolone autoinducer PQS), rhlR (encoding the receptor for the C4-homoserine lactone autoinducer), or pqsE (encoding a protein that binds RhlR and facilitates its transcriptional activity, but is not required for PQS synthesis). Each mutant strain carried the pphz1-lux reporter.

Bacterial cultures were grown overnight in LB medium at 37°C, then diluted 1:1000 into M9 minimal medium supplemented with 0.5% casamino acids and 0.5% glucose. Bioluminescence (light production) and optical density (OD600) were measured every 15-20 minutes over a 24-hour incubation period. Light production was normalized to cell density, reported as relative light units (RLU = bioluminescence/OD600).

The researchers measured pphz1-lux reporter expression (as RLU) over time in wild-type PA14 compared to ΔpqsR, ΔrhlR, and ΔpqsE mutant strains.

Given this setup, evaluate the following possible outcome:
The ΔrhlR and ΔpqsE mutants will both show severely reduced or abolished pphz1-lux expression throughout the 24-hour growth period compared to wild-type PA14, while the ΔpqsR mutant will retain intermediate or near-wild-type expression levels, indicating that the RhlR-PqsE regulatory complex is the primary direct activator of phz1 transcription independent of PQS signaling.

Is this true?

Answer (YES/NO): NO